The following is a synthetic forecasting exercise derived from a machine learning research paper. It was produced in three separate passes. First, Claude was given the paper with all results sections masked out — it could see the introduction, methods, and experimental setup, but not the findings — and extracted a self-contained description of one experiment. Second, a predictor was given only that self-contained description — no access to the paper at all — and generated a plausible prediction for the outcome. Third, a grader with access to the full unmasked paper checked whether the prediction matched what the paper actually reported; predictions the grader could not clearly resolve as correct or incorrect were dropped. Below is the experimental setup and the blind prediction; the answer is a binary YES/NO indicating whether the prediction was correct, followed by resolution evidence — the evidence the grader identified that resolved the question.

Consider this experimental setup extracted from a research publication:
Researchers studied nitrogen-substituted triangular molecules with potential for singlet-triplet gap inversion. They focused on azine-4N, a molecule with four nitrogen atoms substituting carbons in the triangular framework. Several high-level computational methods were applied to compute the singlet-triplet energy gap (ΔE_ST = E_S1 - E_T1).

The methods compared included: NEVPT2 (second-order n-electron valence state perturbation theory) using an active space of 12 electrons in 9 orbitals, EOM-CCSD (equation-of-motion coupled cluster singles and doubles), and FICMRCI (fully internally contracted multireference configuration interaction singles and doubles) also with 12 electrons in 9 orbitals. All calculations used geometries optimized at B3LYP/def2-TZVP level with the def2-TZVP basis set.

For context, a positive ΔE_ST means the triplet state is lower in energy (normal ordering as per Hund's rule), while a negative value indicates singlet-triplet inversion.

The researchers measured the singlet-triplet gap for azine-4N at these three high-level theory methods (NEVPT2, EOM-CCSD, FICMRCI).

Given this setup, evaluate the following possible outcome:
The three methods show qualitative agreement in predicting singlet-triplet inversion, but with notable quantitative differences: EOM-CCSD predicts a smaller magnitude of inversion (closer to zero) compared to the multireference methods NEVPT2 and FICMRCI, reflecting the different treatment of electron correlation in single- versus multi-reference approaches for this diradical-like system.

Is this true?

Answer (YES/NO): NO